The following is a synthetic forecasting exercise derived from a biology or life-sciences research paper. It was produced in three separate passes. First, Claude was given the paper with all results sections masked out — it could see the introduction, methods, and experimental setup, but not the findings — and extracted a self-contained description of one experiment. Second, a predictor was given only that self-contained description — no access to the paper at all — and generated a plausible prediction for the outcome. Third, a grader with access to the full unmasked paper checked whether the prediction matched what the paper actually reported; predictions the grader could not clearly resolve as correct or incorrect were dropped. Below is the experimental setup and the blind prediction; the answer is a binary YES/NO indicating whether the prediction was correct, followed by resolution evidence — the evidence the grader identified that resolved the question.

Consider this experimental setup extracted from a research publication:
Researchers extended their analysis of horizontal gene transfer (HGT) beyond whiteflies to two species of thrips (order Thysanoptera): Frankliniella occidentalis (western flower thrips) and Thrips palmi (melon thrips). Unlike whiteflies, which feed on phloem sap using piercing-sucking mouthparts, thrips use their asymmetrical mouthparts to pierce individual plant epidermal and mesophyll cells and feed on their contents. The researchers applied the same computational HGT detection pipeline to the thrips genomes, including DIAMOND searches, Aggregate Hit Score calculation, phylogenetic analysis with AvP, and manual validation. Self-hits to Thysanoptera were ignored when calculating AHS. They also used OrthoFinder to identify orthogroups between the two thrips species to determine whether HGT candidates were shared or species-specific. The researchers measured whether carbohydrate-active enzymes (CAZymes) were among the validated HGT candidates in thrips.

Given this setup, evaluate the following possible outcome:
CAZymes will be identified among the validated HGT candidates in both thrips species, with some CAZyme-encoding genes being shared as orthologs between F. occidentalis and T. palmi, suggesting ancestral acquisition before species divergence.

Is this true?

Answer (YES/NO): YES